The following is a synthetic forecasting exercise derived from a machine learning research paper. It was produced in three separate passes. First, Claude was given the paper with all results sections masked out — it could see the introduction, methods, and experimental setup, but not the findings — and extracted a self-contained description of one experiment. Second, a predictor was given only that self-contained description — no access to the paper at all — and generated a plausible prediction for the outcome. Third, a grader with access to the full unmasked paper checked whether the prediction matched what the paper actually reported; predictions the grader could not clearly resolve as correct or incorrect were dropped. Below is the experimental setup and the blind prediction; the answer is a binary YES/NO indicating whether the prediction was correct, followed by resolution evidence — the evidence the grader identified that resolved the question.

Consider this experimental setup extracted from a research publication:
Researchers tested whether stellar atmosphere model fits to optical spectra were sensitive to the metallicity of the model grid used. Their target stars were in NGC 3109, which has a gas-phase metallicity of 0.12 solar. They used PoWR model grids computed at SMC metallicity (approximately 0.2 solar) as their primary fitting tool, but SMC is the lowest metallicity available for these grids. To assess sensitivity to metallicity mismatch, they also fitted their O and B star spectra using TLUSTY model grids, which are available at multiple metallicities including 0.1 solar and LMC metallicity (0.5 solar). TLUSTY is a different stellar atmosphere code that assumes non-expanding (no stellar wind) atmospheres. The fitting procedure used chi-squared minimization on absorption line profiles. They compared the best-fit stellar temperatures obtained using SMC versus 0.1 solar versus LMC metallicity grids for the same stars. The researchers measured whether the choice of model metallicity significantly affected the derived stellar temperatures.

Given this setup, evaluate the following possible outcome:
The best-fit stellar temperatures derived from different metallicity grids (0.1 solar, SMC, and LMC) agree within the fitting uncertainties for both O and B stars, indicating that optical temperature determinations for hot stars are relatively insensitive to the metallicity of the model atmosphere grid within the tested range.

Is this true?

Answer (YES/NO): NO